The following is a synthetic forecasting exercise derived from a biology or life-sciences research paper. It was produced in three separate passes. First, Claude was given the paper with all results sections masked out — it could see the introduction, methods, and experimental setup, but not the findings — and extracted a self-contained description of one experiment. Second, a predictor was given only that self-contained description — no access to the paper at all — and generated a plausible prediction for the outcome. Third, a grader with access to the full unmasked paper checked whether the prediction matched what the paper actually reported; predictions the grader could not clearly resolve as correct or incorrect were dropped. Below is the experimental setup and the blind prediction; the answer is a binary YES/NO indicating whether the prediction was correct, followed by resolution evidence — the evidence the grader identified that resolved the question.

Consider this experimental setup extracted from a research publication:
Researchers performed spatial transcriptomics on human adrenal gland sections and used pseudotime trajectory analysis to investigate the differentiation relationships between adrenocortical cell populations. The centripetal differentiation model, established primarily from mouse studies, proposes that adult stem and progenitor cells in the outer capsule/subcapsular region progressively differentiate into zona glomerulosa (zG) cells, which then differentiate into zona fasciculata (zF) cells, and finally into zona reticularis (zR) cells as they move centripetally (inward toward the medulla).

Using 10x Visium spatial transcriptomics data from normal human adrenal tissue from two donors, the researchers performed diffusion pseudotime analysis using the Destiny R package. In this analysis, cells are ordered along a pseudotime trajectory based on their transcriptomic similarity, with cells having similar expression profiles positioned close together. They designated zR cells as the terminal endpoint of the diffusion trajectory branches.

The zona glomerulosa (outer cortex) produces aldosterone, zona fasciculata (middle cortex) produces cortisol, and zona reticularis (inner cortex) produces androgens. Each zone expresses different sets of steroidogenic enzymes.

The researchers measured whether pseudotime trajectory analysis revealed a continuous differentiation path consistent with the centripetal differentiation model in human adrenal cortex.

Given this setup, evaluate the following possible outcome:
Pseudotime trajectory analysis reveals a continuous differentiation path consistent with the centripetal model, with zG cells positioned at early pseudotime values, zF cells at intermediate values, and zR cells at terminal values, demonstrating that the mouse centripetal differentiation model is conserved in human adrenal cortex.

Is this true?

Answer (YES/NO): YES